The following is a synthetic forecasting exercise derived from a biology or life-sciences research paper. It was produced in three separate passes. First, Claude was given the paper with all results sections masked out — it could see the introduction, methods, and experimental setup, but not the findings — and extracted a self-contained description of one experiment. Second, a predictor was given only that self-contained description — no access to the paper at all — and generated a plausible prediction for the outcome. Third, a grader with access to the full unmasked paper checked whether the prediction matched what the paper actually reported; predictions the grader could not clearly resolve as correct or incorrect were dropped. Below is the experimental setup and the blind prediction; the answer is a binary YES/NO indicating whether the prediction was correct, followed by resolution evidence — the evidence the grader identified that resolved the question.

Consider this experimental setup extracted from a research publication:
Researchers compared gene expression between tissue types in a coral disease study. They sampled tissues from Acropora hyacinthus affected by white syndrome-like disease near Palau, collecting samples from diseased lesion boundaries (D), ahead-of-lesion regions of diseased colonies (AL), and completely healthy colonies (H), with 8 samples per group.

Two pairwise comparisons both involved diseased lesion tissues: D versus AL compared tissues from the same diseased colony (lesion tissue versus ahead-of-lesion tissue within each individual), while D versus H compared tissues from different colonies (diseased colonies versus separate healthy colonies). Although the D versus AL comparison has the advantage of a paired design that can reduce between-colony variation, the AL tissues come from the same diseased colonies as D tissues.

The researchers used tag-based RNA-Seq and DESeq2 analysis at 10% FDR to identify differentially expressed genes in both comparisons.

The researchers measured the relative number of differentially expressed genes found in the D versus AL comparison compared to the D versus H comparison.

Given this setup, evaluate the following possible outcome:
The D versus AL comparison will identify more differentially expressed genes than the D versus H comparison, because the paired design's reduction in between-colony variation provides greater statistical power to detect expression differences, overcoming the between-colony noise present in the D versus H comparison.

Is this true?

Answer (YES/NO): NO